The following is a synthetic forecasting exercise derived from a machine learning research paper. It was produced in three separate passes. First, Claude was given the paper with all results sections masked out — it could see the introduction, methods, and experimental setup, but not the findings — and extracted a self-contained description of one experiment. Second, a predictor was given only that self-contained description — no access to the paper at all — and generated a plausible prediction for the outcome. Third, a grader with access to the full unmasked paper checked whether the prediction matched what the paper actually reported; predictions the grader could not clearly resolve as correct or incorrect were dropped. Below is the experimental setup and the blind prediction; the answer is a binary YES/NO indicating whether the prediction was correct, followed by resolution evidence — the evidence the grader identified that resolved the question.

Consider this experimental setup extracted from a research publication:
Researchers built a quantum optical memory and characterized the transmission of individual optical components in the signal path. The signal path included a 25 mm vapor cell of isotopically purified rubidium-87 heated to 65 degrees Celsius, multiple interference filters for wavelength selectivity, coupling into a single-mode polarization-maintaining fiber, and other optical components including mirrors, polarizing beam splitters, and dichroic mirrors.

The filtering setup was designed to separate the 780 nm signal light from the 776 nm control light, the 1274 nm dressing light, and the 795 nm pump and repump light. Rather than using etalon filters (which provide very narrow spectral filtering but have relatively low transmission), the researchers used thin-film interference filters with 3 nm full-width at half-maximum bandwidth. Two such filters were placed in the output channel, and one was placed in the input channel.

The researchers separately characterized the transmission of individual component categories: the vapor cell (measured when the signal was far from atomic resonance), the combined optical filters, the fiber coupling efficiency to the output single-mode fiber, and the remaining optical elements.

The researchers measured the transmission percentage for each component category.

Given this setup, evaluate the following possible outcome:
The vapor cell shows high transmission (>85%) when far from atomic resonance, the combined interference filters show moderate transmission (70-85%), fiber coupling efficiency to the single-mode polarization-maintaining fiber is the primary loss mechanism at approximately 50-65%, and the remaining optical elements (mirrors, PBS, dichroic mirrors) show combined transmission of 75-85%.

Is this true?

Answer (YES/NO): NO